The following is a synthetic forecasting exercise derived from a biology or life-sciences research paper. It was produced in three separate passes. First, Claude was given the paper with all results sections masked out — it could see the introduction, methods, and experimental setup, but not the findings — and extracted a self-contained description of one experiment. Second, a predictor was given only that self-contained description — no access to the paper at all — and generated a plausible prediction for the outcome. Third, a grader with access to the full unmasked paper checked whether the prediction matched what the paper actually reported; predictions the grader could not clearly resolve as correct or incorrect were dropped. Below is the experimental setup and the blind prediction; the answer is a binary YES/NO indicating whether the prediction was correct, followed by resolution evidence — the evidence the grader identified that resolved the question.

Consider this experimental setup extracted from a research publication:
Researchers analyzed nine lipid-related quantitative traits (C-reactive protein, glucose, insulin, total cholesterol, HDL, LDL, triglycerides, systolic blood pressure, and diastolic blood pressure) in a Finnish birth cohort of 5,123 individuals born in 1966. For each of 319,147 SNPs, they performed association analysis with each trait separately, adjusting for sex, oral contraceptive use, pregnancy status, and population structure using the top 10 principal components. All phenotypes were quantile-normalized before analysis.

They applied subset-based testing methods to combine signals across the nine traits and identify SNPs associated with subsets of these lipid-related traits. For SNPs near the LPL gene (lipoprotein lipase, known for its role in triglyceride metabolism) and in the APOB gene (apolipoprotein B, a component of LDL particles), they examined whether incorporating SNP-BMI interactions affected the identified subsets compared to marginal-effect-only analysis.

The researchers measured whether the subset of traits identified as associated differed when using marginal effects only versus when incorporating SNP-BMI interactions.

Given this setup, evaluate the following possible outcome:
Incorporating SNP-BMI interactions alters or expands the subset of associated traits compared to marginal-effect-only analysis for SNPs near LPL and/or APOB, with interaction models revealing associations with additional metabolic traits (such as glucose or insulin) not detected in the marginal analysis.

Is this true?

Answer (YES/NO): YES